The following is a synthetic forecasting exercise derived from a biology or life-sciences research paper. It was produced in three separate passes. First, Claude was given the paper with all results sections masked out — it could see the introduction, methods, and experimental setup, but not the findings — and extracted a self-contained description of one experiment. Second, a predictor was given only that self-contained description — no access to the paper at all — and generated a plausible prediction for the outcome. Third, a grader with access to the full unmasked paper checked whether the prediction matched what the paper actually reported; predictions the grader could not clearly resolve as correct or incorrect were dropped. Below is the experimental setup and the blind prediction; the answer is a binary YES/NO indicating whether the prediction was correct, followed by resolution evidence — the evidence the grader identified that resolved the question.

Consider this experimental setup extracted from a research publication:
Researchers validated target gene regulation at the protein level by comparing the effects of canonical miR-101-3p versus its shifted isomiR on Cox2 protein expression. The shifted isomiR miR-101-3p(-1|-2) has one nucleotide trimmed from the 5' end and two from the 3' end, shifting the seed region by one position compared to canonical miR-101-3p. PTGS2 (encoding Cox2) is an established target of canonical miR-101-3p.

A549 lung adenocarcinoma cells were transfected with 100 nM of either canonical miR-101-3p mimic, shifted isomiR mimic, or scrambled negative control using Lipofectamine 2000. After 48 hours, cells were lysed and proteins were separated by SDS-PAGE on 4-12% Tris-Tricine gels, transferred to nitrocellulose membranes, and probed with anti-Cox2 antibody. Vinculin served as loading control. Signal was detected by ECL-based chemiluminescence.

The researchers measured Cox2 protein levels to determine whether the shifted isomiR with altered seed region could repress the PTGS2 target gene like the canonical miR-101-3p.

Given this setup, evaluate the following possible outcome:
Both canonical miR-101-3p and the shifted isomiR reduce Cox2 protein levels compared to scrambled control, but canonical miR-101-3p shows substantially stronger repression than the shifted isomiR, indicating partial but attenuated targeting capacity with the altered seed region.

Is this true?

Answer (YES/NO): NO